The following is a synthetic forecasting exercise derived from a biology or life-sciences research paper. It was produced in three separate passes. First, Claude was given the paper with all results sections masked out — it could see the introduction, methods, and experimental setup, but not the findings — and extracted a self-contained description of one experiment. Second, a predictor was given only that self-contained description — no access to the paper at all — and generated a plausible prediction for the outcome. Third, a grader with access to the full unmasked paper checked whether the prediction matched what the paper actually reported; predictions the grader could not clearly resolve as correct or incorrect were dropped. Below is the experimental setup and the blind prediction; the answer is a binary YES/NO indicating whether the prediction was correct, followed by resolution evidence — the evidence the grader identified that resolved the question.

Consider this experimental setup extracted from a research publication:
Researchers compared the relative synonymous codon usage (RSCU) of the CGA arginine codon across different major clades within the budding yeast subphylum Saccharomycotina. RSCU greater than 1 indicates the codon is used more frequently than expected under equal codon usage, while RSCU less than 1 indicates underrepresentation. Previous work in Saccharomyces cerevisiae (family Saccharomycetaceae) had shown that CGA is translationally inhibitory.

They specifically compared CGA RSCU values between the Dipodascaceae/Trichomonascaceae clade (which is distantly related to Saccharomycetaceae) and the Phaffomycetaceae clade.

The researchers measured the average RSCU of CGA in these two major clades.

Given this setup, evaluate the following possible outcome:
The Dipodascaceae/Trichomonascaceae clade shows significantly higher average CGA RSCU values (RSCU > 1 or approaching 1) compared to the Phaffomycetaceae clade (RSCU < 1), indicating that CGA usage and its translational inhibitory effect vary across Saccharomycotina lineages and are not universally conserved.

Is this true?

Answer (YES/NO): YES